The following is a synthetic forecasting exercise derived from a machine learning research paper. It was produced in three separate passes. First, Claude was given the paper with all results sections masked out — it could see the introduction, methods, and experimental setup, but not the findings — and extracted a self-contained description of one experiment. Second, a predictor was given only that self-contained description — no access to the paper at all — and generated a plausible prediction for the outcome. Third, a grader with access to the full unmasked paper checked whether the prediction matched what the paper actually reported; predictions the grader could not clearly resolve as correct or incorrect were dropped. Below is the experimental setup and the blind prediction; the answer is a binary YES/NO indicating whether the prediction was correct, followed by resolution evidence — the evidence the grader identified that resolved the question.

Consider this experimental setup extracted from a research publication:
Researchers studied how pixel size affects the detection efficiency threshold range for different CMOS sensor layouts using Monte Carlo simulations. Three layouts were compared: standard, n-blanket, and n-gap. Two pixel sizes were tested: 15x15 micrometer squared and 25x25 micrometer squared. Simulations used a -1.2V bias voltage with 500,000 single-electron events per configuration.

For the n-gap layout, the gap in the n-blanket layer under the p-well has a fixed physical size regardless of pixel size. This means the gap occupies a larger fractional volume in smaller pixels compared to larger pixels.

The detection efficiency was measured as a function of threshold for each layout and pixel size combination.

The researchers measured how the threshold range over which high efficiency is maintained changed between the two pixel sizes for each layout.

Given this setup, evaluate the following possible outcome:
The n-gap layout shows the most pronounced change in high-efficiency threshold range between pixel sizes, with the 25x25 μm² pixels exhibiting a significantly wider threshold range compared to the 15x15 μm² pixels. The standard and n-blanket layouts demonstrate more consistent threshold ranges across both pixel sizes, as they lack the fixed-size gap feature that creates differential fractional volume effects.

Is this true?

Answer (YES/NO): NO